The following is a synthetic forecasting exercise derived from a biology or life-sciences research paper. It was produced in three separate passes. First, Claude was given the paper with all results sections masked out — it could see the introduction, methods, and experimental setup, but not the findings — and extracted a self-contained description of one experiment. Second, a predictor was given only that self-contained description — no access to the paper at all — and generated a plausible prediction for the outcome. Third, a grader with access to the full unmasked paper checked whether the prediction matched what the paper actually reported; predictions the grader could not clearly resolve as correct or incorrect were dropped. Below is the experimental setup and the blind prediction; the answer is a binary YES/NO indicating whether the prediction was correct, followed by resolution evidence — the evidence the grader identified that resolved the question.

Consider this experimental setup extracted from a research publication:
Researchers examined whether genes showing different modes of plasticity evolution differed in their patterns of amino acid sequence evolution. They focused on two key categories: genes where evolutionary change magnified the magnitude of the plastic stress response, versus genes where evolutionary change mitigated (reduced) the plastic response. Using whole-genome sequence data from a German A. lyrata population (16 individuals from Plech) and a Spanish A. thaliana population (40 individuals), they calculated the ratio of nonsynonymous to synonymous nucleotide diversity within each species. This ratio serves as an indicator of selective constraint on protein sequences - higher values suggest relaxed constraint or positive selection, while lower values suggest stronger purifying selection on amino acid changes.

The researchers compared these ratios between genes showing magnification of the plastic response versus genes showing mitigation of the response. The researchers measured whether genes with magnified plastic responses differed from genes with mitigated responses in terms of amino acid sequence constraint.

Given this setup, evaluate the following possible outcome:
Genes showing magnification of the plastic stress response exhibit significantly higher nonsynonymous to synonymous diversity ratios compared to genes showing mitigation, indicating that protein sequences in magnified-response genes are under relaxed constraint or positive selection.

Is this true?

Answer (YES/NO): NO